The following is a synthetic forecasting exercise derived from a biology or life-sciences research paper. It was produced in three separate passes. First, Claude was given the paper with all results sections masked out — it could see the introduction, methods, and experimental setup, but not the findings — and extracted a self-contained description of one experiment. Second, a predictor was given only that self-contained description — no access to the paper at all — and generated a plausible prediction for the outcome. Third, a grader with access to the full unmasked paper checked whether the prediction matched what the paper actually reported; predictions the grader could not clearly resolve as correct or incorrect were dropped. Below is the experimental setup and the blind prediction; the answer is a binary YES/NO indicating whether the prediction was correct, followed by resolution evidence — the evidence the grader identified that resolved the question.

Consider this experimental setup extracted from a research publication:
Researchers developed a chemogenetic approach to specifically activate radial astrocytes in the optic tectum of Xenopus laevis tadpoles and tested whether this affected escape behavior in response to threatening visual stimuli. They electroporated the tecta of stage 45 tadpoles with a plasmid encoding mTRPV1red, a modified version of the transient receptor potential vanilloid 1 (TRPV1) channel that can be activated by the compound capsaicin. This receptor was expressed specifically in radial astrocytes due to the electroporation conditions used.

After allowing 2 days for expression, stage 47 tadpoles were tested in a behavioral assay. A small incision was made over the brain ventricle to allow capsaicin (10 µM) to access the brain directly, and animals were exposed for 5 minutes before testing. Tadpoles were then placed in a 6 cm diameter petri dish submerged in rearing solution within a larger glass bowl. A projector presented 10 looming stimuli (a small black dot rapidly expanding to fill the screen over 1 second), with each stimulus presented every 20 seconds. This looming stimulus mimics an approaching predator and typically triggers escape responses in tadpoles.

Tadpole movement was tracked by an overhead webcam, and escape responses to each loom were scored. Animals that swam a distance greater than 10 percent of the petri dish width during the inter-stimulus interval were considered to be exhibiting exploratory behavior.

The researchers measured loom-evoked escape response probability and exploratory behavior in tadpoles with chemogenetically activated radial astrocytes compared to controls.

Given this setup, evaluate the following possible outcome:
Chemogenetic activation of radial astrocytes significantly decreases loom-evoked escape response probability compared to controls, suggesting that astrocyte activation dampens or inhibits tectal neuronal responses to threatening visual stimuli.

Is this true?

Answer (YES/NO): NO